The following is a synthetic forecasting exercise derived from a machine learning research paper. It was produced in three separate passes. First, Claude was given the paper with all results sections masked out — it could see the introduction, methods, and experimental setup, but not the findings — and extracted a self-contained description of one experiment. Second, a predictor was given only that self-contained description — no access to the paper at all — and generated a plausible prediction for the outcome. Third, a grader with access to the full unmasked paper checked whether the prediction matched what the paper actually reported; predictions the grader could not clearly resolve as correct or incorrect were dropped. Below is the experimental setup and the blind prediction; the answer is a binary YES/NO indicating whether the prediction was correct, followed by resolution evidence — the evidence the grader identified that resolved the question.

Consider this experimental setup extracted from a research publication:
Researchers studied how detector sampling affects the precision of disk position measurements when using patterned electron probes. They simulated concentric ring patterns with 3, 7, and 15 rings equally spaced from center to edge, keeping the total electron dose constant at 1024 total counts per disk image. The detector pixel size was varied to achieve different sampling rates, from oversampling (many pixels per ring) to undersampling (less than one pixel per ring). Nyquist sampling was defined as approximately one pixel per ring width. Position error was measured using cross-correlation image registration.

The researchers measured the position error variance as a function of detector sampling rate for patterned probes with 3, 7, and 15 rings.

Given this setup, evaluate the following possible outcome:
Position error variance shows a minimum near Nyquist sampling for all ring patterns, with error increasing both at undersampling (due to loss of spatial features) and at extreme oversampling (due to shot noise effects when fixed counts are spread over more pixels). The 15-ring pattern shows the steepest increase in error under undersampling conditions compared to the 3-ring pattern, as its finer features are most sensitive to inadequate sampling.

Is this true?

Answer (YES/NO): NO